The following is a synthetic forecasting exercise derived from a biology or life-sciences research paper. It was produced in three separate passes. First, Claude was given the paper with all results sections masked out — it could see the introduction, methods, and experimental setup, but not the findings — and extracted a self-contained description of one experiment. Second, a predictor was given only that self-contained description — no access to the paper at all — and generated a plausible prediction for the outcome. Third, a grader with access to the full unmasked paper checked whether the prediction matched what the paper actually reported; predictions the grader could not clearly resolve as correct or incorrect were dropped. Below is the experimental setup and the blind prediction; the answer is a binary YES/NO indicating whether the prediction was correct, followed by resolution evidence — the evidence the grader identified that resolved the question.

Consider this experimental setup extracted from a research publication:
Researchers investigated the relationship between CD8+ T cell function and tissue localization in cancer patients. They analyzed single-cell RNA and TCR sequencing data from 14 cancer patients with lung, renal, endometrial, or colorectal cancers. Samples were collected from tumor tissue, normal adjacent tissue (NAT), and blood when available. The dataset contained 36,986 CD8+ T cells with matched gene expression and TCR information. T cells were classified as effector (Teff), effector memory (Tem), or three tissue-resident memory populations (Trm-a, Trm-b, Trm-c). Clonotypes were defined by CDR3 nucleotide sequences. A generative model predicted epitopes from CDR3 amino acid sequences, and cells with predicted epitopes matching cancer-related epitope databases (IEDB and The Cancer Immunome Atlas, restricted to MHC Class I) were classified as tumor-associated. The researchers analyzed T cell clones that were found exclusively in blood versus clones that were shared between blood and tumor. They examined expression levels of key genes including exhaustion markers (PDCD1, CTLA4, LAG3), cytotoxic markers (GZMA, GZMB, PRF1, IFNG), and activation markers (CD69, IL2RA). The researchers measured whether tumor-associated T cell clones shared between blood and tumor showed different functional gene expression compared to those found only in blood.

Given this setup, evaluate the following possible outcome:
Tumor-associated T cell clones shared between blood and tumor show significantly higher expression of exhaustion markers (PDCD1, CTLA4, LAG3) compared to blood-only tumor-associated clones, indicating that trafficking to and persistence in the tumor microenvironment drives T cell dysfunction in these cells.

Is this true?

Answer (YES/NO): NO